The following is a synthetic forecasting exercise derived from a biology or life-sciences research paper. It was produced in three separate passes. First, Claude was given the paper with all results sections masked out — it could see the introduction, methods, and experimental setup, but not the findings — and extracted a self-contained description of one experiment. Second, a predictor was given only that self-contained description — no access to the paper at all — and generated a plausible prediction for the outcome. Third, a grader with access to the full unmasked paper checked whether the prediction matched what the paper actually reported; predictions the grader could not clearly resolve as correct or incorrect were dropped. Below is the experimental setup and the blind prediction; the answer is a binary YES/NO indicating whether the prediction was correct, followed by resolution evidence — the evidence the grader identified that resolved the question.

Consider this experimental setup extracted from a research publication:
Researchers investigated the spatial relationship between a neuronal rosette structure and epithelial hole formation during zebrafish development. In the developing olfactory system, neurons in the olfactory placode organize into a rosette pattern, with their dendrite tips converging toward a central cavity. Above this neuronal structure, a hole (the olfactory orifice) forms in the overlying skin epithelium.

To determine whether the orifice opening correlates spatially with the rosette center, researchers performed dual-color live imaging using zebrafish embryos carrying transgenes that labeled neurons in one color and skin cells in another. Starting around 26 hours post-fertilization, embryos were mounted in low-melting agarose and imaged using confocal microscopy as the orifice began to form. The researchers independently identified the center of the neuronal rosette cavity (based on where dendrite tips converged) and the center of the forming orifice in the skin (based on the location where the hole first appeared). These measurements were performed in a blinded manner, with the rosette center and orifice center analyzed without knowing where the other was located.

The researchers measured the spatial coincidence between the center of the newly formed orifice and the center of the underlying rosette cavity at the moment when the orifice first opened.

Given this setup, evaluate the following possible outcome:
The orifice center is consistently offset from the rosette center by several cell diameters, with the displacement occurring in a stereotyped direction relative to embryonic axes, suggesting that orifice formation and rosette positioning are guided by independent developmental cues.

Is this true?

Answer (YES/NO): NO